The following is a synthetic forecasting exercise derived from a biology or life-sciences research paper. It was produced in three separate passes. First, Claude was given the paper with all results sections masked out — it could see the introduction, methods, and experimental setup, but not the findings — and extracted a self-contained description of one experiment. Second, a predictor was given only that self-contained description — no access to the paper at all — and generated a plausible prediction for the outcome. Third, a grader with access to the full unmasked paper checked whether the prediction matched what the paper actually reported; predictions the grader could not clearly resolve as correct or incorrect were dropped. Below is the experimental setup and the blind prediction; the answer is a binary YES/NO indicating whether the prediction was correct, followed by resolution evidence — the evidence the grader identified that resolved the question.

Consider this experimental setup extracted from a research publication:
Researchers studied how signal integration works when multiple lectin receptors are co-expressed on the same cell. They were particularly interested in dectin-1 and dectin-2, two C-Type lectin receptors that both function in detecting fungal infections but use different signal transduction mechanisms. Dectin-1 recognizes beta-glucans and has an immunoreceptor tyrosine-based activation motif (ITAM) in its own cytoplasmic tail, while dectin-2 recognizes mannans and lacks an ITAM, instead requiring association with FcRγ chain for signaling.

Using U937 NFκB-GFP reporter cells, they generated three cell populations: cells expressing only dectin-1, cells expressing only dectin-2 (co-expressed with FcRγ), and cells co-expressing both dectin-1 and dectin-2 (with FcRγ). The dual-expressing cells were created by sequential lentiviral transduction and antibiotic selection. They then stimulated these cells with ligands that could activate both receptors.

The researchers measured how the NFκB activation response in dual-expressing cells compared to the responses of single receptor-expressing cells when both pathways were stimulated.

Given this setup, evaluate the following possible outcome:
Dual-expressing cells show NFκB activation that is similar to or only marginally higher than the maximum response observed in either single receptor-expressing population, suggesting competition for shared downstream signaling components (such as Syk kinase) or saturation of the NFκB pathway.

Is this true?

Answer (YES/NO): NO